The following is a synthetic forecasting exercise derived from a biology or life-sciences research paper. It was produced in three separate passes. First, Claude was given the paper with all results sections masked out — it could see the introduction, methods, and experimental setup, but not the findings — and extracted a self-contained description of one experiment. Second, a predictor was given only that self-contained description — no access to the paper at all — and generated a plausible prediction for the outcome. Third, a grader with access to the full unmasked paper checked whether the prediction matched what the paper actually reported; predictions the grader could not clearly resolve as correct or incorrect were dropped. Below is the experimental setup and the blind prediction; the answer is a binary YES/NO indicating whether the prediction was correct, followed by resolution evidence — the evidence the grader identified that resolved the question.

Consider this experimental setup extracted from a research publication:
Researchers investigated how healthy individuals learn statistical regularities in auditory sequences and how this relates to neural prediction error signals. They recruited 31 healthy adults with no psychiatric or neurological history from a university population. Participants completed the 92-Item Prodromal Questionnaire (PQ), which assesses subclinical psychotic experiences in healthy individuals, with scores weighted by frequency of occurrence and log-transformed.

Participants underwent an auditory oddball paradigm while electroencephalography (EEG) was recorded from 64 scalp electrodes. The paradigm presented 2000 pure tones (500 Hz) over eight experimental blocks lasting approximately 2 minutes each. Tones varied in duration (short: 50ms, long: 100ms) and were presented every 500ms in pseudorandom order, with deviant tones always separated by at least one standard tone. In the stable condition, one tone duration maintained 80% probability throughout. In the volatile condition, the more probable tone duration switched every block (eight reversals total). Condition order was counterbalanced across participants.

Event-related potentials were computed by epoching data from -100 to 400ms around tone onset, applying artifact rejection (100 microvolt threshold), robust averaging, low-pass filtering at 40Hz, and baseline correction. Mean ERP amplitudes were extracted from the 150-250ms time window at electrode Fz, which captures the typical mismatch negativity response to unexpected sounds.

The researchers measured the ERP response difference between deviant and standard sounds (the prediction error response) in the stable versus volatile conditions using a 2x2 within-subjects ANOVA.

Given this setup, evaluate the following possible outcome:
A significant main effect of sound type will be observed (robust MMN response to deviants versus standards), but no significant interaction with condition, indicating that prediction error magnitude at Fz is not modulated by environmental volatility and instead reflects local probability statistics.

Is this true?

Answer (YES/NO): NO